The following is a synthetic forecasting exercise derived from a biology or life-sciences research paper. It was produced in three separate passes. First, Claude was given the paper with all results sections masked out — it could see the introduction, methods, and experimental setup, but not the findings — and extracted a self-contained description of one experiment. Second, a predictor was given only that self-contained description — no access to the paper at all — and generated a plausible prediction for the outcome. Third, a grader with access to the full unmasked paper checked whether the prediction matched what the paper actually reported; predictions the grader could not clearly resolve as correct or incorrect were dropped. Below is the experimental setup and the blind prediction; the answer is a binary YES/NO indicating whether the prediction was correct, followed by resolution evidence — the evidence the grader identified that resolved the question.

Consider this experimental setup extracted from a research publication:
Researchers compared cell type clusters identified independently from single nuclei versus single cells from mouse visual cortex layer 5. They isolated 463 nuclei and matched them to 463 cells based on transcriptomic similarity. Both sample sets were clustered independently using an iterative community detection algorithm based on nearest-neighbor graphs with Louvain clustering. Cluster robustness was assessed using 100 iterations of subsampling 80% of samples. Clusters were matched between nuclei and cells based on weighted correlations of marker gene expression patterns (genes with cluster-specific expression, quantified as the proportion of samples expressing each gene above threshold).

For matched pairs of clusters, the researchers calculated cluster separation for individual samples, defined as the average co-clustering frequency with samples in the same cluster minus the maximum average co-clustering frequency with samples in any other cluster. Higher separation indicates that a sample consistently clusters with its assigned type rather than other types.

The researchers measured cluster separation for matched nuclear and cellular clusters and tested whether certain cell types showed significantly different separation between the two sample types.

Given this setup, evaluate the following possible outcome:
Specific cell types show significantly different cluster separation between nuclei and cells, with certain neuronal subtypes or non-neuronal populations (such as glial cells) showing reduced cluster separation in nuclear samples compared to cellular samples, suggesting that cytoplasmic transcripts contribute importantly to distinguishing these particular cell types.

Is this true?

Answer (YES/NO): YES